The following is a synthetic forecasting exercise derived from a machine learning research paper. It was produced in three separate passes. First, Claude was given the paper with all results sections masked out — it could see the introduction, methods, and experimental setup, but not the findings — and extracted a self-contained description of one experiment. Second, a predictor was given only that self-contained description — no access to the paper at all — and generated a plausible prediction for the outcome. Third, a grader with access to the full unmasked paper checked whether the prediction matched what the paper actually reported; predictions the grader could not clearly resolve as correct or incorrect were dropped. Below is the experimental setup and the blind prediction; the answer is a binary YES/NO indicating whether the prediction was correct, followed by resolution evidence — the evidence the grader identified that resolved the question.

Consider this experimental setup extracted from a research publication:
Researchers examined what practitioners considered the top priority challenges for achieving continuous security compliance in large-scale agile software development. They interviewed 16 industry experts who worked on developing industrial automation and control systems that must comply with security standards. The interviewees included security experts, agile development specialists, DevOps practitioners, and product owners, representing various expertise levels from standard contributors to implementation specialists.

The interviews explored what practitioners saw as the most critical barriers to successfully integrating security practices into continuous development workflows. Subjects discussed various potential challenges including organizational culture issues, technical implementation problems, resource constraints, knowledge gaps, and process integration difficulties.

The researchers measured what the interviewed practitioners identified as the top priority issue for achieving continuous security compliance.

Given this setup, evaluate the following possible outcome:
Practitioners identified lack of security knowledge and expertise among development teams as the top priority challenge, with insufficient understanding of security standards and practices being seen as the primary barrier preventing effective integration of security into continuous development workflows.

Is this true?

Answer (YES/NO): NO